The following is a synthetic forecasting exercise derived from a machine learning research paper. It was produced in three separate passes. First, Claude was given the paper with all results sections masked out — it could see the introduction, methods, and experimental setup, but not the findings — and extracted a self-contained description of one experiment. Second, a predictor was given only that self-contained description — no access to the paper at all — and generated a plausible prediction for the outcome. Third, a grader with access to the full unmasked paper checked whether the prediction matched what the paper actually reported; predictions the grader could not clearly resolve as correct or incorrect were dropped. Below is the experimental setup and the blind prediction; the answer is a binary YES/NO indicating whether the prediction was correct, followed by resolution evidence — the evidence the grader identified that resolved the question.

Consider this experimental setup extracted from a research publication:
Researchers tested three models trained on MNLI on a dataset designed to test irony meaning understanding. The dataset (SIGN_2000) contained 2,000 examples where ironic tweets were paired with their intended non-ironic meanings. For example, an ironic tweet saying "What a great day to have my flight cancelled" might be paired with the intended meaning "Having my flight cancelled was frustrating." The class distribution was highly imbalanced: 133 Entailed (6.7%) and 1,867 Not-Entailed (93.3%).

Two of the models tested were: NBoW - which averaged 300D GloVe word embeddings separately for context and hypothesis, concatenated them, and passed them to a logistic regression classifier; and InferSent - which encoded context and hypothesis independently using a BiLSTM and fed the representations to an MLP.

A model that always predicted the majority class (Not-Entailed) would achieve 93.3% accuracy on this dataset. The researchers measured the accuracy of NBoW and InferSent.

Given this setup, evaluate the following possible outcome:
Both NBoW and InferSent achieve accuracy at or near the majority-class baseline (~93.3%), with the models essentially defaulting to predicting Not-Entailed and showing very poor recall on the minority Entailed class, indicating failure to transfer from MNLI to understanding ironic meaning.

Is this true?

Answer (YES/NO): NO